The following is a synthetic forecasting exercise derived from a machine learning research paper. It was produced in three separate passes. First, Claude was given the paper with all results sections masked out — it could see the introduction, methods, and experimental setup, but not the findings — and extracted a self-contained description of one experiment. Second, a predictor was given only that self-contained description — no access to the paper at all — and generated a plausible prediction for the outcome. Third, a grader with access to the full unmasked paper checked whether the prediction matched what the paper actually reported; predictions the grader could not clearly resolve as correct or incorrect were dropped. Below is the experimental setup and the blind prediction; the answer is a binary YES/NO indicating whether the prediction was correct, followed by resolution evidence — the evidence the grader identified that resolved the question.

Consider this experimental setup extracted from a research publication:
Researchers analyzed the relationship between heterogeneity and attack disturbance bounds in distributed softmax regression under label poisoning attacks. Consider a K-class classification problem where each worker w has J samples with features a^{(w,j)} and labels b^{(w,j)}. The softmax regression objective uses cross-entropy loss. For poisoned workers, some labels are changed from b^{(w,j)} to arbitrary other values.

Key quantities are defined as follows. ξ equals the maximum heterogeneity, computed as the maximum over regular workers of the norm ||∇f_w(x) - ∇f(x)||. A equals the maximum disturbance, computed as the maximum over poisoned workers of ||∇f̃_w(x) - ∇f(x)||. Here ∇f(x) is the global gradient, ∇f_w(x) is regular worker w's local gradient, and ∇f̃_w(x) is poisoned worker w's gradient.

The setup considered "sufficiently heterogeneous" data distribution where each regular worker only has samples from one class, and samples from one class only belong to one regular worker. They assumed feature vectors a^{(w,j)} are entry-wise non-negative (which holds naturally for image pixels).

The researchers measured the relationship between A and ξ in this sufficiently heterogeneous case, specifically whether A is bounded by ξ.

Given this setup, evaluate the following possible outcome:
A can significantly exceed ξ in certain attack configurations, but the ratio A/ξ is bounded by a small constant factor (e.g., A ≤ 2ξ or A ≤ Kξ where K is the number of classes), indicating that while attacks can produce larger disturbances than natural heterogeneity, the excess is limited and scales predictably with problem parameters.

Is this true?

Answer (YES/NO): NO